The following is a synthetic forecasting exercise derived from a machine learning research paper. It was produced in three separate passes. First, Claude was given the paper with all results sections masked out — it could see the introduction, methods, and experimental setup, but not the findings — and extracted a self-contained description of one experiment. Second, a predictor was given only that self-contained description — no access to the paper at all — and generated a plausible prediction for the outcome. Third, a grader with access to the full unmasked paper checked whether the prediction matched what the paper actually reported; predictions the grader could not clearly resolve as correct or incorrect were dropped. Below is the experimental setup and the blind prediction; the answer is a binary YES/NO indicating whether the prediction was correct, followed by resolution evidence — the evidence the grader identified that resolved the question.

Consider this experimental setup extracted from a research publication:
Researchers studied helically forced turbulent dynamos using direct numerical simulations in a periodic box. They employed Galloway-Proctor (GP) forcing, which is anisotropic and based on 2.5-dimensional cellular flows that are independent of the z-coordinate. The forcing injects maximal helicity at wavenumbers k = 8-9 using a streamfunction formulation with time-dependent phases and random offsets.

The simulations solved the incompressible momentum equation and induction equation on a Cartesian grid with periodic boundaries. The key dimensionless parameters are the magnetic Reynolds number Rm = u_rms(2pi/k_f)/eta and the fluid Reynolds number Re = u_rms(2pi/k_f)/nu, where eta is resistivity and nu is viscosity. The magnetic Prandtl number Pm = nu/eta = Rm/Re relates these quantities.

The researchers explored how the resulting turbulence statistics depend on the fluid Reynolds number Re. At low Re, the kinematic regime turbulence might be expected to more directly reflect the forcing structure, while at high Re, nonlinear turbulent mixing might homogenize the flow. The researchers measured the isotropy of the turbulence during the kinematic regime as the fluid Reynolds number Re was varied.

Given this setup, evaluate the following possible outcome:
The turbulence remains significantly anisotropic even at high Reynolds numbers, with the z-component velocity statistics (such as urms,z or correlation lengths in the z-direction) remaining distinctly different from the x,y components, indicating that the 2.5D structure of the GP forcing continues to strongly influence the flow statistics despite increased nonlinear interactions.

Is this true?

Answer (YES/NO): NO